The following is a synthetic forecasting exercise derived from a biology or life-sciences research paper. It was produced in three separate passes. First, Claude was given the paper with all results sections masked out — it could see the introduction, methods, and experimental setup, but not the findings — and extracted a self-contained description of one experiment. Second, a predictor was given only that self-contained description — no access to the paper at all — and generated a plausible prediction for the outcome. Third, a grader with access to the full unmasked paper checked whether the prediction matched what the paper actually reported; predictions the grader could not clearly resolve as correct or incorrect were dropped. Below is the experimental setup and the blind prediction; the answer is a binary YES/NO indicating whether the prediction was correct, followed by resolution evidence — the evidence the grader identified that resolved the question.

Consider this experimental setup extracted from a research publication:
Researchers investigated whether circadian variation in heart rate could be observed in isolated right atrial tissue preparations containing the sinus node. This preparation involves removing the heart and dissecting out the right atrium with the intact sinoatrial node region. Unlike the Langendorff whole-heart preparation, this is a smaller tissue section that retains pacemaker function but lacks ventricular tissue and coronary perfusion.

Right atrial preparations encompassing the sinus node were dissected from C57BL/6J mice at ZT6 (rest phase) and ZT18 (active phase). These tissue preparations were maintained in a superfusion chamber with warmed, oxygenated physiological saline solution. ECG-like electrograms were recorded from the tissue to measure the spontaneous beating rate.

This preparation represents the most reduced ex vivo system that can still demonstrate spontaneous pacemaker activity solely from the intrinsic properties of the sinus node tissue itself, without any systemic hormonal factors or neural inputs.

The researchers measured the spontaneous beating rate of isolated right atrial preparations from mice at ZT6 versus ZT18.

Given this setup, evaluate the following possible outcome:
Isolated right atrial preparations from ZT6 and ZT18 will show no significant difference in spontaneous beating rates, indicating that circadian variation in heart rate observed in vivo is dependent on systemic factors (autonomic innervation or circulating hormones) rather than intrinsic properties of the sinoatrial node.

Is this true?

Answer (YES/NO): NO